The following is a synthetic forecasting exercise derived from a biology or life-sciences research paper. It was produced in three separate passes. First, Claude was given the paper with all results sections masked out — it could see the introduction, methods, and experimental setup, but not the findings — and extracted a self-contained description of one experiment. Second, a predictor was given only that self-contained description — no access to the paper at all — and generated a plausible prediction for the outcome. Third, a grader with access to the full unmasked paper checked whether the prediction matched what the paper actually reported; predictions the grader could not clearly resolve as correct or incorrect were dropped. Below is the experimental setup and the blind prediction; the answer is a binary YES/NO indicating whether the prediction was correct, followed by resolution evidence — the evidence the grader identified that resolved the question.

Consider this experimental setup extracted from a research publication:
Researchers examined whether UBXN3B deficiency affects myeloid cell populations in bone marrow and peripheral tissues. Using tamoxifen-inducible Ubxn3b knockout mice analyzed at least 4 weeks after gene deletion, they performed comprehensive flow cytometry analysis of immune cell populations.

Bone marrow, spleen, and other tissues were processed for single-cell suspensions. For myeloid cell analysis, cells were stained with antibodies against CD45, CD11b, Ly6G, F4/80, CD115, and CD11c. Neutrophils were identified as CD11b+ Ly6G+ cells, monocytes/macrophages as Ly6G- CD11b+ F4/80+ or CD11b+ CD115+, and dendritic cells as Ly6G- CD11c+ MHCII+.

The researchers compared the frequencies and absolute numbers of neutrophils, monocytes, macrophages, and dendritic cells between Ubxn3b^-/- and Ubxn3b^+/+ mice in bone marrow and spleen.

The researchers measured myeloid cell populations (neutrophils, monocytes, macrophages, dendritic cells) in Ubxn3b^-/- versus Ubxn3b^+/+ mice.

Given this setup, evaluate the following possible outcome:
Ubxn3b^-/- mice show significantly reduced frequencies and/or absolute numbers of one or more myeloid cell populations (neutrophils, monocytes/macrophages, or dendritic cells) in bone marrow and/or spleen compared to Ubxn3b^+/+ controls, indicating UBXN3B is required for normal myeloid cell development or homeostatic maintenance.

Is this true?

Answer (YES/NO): NO